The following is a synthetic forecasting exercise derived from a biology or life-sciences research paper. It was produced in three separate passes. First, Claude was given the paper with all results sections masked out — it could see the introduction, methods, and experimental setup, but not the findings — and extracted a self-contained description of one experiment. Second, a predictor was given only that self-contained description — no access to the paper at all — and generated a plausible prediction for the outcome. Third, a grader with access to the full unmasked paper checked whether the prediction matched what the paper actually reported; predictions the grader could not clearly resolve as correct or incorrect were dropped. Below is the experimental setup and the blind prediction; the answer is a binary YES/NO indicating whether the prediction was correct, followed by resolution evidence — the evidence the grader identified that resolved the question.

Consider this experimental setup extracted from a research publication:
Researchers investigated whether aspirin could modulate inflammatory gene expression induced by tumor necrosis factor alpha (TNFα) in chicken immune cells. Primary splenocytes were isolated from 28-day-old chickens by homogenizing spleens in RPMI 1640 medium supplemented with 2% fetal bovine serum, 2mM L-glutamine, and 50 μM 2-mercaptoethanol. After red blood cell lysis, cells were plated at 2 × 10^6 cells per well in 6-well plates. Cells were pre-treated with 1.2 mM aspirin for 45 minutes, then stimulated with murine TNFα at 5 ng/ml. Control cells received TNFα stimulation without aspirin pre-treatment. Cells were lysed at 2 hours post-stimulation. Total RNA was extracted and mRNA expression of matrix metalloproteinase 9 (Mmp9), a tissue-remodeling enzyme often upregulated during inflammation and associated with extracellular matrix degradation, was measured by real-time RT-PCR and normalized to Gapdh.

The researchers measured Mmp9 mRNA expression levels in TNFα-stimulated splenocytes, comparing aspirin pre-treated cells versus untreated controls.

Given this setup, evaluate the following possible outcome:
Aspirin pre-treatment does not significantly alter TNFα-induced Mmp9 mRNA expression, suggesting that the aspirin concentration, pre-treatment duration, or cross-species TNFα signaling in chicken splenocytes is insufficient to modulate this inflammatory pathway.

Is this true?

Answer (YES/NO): NO